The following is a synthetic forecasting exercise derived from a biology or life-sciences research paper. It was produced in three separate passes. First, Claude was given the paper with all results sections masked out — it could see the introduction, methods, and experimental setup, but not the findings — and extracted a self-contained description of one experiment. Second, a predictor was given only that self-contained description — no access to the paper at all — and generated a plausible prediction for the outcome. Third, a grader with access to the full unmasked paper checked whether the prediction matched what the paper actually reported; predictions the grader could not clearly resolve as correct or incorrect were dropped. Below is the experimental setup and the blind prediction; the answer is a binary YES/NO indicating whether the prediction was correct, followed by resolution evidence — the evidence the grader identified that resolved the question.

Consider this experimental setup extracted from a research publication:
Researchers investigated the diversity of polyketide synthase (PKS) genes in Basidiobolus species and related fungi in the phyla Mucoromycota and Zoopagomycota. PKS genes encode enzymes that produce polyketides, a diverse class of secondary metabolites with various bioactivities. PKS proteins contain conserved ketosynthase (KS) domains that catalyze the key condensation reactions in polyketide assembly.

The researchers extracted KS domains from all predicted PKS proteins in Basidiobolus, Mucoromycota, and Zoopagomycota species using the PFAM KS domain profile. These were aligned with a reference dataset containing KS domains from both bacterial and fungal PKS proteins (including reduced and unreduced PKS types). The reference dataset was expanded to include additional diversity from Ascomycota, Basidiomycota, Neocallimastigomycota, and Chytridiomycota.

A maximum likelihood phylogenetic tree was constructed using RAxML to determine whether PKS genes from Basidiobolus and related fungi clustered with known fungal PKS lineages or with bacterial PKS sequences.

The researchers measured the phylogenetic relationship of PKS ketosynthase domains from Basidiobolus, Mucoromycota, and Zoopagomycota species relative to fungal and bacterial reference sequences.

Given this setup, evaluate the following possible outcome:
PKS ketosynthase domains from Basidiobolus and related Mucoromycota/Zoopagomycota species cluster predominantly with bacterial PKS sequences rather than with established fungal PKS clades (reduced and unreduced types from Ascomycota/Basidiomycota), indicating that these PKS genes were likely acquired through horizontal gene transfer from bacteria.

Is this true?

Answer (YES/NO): NO